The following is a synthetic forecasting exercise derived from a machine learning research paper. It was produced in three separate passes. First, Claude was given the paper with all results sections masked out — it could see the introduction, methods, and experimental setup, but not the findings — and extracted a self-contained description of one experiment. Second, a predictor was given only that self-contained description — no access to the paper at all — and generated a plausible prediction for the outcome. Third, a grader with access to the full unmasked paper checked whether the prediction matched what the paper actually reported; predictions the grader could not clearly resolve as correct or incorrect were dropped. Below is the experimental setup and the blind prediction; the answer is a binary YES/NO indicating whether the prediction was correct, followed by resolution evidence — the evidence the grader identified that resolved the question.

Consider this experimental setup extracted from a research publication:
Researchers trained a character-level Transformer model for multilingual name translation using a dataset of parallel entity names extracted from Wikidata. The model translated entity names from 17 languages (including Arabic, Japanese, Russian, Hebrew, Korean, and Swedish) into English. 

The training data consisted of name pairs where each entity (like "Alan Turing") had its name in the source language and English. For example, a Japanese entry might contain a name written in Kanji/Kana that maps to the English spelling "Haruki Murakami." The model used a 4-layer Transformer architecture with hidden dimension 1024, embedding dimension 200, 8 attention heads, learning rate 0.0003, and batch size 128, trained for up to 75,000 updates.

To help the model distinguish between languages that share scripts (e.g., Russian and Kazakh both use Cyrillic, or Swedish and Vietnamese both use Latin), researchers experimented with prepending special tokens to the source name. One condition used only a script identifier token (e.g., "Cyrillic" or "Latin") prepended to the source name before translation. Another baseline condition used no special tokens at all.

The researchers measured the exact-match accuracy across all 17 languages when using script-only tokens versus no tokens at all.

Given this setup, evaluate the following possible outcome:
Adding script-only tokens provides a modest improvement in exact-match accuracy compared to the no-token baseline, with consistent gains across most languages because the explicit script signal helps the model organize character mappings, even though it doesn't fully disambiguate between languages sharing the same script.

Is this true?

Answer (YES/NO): NO